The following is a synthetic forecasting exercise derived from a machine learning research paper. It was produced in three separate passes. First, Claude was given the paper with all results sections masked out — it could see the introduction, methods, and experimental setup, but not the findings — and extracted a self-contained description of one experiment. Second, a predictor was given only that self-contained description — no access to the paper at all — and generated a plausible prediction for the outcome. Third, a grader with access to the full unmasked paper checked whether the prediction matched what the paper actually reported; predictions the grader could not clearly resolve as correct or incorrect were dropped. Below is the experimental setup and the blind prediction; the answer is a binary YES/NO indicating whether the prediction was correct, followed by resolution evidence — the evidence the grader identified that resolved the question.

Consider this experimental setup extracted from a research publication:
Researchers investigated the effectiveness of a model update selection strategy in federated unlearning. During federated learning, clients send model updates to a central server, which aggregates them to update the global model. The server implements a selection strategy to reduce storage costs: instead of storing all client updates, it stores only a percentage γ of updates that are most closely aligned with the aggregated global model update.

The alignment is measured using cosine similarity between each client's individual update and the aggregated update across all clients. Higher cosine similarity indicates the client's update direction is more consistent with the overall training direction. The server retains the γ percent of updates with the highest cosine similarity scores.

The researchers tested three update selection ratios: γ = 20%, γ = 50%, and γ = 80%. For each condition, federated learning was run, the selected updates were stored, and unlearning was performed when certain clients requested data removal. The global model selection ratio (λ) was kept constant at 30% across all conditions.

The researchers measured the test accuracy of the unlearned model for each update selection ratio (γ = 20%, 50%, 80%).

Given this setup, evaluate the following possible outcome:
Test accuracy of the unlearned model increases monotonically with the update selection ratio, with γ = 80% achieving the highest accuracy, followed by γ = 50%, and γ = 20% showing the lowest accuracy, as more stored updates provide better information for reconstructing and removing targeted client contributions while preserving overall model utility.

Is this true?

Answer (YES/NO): NO